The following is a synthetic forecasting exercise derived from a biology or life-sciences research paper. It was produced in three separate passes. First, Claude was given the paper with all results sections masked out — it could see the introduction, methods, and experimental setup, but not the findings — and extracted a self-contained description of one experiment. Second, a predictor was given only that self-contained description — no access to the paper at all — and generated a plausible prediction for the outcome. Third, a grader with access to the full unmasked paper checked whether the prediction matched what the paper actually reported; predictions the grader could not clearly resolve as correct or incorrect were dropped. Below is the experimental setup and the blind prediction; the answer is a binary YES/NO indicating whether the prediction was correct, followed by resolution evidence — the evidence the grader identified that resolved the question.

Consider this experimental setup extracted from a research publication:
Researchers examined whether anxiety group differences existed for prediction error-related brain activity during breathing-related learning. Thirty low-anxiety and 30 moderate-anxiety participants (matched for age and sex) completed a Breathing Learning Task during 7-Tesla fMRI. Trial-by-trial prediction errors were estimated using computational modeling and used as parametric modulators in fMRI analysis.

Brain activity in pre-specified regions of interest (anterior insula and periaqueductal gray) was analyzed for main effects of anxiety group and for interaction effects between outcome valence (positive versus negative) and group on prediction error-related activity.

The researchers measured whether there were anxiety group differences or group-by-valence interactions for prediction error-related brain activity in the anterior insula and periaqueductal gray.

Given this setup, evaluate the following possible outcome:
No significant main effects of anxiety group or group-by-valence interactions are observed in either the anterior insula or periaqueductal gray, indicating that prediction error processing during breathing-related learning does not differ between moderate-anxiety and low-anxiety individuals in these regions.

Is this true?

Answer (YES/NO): YES